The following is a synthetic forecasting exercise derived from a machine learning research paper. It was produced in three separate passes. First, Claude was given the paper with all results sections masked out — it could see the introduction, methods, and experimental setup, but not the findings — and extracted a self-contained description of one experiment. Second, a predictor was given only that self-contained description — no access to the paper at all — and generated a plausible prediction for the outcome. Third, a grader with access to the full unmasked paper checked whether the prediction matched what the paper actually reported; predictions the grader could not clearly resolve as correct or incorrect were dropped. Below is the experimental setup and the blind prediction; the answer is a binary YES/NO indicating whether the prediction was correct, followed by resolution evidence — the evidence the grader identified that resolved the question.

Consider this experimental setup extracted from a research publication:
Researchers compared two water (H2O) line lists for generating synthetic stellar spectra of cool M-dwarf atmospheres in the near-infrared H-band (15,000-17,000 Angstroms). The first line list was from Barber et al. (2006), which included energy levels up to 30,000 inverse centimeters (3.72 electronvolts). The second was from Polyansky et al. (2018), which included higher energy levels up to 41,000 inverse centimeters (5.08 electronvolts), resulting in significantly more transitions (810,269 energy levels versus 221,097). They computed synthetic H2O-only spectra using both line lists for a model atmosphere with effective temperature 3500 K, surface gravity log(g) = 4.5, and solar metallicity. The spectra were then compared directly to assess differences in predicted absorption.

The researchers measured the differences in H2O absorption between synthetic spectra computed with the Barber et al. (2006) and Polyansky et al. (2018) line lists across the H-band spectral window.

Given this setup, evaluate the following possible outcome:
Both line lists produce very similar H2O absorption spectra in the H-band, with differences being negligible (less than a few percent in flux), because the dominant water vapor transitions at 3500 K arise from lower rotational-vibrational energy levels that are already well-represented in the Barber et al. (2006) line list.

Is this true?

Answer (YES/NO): YES